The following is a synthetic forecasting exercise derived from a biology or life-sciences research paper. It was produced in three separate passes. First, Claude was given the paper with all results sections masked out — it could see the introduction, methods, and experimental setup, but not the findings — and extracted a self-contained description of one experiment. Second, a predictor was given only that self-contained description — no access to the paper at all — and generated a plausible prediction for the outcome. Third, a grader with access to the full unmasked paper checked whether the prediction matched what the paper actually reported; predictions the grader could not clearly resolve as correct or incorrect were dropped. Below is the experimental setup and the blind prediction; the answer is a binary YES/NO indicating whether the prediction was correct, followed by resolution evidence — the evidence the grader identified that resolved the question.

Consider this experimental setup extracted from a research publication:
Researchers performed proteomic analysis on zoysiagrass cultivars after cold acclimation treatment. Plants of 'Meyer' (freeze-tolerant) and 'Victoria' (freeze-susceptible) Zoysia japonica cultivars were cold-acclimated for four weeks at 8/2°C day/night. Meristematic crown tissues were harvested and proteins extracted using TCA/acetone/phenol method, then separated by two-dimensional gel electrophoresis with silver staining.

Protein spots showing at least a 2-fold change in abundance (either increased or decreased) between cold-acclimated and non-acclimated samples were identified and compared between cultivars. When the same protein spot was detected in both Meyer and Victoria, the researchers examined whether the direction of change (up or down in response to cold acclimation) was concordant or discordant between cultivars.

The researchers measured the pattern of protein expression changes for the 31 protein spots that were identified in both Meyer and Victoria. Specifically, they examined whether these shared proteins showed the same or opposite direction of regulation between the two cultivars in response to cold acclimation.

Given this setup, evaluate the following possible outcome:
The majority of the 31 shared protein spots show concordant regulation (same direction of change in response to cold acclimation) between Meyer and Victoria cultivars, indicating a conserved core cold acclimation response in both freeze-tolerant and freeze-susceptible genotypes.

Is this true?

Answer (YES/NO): NO